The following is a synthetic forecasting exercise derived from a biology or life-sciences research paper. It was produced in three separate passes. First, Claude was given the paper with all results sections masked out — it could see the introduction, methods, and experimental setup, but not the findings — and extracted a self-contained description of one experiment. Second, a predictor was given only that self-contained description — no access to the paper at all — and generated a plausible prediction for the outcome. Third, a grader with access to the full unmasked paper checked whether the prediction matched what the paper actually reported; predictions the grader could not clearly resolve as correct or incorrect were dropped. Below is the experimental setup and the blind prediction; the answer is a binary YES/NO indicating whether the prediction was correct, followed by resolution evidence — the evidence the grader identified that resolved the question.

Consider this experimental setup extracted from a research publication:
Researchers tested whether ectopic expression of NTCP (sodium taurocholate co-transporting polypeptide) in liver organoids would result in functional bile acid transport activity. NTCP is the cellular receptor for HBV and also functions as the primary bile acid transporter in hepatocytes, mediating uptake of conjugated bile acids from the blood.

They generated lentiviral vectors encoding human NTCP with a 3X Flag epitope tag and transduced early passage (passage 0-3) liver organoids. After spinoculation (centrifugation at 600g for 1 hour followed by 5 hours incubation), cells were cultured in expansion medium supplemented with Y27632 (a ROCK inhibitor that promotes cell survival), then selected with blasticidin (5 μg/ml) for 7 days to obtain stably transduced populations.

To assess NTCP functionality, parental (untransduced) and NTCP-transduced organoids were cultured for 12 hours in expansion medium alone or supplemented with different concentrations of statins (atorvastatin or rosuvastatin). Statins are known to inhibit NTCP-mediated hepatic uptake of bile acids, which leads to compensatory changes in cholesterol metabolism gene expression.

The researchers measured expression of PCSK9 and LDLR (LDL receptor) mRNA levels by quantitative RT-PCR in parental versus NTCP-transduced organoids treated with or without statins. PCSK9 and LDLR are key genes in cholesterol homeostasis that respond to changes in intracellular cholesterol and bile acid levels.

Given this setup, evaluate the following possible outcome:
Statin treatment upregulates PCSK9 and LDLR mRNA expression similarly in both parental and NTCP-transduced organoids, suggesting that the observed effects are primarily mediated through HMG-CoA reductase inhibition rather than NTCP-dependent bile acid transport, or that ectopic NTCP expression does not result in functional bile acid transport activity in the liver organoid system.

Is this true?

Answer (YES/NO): NO